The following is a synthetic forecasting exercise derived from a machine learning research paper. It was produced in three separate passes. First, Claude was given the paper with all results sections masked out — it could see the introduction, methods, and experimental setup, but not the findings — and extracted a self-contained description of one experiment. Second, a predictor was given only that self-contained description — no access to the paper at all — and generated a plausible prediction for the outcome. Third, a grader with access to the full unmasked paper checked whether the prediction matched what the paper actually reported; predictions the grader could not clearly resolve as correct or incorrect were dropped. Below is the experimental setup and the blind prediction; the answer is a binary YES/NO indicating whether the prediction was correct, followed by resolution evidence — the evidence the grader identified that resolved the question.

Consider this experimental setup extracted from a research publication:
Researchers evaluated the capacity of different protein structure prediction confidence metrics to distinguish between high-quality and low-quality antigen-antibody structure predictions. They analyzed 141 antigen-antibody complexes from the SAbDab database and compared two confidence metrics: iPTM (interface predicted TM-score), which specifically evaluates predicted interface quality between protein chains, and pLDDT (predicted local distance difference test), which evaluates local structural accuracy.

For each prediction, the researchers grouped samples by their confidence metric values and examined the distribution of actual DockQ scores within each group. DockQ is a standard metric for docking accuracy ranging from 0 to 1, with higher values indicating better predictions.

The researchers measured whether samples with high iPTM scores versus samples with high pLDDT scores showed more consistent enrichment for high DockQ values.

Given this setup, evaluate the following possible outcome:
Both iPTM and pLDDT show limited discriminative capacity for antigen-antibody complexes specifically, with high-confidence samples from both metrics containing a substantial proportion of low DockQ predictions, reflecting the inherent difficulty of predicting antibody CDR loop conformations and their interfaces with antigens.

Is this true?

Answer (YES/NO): NO